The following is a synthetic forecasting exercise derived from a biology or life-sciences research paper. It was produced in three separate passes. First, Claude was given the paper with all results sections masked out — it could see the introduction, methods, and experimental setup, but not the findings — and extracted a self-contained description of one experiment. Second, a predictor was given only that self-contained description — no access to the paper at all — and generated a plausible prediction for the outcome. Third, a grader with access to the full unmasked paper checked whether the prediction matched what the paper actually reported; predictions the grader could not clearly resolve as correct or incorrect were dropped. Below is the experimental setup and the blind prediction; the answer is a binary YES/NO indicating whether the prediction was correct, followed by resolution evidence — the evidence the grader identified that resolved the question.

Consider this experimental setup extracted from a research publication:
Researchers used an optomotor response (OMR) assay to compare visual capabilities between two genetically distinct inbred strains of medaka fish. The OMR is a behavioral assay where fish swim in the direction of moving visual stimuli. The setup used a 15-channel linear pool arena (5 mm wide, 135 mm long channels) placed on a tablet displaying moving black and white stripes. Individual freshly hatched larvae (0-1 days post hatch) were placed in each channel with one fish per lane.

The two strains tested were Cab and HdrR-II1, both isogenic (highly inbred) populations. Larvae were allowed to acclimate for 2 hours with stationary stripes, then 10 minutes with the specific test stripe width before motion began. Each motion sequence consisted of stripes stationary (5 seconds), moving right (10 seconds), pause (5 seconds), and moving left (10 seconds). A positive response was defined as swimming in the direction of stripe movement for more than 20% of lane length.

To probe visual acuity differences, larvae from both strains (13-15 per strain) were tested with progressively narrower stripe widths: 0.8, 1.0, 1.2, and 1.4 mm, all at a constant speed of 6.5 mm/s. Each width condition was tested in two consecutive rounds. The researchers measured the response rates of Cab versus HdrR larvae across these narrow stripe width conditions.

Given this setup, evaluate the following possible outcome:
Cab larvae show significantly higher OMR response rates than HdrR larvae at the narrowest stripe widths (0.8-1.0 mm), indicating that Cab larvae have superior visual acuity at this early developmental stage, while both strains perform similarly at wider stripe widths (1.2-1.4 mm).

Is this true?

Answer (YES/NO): NO